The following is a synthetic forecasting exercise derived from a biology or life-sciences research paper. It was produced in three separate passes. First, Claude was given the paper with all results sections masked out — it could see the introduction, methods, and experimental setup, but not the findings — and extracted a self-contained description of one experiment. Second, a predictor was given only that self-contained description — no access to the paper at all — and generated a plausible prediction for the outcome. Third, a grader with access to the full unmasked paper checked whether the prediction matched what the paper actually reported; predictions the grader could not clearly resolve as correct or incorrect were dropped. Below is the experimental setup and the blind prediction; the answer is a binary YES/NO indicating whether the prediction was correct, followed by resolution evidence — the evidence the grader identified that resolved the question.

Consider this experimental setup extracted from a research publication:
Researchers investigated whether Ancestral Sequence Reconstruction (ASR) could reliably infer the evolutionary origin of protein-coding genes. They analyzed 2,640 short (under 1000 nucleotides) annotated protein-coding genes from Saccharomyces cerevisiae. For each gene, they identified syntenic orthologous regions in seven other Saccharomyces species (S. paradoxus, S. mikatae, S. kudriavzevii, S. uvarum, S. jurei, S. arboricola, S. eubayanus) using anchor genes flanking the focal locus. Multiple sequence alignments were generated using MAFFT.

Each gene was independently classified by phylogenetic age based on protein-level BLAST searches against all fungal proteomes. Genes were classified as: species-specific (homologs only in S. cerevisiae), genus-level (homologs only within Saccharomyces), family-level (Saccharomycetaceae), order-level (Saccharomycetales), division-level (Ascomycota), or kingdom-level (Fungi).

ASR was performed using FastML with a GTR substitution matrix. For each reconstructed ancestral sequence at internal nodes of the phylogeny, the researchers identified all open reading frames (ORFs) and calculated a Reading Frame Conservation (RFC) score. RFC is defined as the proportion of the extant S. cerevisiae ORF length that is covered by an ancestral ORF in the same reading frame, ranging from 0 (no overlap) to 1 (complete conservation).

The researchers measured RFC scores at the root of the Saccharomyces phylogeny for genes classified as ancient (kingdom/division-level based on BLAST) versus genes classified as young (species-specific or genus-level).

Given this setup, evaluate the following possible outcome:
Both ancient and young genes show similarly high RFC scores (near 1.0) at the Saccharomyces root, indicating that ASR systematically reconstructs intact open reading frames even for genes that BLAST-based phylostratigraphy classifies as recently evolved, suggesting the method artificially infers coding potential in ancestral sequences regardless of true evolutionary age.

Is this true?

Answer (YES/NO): NO